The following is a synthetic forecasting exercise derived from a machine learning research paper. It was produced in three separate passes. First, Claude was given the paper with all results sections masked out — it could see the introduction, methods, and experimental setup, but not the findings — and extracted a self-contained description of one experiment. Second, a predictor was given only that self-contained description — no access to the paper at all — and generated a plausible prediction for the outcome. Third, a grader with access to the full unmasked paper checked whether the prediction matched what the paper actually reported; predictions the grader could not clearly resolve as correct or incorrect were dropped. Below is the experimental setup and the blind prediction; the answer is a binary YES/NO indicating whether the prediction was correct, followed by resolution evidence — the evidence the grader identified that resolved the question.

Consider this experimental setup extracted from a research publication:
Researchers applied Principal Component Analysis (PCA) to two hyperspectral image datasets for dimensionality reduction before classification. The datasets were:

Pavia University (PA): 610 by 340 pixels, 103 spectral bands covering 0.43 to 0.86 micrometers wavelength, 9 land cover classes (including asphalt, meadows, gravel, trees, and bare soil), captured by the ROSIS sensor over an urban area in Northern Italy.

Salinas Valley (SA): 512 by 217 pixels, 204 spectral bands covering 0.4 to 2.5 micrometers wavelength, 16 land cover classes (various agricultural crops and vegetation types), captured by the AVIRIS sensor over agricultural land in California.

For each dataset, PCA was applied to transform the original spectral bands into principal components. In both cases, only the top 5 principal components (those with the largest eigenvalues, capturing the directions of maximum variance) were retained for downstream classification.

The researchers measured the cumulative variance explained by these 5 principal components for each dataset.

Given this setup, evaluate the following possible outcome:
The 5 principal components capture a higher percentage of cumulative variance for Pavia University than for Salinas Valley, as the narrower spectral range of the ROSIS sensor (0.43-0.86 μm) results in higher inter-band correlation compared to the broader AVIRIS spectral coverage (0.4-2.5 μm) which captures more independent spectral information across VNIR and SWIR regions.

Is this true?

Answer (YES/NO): YES